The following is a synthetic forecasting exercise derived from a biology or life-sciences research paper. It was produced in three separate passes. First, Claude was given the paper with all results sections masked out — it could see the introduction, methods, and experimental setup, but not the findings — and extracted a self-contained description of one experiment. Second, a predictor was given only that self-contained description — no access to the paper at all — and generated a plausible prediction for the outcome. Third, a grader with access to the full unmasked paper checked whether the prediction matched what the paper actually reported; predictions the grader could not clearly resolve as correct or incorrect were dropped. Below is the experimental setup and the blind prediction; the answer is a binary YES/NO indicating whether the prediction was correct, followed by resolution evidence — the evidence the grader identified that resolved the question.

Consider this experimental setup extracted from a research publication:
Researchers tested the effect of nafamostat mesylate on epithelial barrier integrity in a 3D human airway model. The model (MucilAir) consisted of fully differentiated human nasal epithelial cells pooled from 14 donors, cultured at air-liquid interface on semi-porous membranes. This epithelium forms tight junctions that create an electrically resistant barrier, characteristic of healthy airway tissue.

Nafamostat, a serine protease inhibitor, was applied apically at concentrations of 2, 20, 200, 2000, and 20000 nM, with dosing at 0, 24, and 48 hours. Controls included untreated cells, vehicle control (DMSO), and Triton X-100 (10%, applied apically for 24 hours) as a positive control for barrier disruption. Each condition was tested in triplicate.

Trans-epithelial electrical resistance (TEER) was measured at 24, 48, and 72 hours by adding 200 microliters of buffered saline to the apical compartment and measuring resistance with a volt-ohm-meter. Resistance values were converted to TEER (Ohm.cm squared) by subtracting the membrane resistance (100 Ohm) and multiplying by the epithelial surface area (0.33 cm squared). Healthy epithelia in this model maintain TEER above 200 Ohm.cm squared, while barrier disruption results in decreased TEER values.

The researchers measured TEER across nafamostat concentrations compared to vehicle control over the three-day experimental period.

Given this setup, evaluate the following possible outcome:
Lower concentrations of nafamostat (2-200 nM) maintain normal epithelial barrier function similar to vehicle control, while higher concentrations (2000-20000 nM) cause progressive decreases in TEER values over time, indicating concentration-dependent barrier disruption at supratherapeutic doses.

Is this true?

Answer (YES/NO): NO